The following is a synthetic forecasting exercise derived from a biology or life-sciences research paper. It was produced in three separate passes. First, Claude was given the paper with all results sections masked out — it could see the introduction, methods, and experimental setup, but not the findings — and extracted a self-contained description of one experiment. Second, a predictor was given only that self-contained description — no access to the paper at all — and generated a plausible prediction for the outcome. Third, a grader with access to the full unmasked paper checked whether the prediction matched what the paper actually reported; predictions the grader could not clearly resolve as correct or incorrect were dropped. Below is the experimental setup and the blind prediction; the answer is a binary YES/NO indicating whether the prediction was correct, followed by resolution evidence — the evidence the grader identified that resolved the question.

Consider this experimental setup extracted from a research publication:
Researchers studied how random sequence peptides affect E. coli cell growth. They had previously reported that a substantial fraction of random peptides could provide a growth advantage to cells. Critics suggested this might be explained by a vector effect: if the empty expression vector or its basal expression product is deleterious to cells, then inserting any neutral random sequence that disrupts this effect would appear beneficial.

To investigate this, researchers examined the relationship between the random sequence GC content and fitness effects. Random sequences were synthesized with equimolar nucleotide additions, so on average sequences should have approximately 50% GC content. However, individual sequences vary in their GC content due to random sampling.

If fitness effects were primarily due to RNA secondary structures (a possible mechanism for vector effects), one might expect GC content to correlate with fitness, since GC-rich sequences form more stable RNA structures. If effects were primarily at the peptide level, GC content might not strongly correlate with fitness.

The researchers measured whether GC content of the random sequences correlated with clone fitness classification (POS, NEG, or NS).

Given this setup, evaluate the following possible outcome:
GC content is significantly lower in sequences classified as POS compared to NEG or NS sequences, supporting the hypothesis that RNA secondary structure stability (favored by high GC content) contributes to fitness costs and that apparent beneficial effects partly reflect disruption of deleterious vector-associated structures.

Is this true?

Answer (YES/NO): NO